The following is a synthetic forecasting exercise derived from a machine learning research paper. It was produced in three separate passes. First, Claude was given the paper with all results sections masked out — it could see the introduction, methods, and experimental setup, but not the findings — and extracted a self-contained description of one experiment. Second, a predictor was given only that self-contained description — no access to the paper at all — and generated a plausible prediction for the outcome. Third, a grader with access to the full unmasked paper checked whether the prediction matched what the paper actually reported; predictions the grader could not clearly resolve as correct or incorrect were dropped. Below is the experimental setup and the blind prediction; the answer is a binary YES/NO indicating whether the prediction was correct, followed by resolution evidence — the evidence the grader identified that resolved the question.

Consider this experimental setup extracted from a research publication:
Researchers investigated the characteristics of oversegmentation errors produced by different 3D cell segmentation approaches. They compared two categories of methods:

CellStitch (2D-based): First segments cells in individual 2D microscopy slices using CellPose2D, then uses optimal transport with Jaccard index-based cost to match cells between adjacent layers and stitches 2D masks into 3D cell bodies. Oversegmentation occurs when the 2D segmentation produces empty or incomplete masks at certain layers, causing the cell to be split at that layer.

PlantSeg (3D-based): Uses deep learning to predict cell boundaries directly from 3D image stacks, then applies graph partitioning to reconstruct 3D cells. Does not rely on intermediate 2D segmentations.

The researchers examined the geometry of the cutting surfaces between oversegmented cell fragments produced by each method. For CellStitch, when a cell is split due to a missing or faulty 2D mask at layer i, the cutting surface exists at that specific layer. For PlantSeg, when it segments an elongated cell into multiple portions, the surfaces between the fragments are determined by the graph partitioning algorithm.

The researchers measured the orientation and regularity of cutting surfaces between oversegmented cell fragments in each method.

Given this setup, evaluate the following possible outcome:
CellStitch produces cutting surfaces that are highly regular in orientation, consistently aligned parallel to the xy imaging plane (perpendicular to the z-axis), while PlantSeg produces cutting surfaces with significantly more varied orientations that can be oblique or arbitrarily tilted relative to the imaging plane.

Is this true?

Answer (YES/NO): YES